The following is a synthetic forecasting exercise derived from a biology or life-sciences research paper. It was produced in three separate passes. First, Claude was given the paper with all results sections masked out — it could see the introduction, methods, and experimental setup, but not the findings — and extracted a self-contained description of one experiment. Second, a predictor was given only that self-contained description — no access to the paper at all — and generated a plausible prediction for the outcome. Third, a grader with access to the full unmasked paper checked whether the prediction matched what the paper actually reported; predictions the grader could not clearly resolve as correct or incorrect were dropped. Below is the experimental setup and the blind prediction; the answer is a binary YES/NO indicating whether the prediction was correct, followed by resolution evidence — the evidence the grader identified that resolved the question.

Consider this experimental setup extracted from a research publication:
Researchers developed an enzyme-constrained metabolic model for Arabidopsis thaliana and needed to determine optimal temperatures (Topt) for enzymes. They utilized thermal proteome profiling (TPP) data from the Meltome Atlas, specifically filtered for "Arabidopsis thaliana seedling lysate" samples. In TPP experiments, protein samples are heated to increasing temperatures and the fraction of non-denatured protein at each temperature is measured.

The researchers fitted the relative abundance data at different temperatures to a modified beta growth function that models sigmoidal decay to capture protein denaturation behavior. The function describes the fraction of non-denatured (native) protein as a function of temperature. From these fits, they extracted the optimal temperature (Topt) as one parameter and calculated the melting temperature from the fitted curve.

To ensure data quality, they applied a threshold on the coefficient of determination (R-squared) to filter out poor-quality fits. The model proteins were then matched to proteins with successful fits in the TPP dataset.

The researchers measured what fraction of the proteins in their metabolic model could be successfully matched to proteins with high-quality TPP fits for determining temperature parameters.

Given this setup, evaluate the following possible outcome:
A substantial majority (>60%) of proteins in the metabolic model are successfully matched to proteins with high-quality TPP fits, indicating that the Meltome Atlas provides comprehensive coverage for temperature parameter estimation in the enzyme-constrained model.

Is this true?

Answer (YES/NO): NO